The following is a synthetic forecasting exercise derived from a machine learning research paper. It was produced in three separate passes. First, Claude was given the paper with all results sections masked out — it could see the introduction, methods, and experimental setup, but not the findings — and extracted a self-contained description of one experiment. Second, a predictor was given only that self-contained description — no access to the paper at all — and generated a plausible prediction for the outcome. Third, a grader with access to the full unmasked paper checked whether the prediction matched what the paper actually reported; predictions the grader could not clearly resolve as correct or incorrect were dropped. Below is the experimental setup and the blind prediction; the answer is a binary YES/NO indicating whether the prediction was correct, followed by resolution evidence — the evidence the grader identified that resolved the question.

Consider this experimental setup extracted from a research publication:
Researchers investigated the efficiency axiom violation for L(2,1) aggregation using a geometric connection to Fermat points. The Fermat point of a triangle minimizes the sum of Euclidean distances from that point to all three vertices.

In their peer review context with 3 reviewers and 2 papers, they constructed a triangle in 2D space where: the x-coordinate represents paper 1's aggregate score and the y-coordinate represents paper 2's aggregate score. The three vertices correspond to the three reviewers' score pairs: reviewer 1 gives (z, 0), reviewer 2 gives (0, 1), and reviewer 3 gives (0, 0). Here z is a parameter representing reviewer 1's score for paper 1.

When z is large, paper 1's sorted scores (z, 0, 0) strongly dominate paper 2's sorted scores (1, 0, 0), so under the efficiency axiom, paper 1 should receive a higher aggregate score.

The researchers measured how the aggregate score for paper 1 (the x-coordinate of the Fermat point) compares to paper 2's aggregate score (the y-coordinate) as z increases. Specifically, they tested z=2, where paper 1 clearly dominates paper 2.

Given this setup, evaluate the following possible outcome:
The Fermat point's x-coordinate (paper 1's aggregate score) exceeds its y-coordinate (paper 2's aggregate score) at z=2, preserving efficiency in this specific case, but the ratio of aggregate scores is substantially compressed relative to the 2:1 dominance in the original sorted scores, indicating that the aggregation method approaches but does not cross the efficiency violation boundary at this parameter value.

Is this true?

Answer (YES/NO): NO